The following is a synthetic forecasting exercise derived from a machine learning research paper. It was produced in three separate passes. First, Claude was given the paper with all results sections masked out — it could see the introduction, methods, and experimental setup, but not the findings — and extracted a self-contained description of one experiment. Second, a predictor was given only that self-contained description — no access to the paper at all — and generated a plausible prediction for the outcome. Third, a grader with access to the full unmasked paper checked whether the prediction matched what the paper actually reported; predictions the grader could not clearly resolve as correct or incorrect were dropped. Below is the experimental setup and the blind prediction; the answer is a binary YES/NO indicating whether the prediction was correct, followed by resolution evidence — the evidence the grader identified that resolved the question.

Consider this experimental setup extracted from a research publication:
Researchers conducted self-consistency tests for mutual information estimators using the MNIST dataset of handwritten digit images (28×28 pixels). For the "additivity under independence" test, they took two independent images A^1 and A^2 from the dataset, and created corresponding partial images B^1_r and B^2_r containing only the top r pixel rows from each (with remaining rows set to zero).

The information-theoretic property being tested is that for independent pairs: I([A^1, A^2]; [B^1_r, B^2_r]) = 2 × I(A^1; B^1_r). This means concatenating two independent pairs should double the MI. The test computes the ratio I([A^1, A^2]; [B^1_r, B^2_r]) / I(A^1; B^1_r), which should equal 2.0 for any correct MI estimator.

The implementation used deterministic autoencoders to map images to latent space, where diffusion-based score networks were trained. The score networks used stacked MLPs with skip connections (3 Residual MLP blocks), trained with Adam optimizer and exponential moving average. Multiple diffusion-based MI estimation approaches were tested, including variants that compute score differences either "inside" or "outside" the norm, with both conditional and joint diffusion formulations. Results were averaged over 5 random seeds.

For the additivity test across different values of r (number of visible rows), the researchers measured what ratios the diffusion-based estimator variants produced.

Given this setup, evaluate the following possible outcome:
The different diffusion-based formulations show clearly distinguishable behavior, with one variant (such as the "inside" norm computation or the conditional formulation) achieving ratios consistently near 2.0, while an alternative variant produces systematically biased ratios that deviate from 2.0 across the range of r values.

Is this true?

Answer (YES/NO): NO